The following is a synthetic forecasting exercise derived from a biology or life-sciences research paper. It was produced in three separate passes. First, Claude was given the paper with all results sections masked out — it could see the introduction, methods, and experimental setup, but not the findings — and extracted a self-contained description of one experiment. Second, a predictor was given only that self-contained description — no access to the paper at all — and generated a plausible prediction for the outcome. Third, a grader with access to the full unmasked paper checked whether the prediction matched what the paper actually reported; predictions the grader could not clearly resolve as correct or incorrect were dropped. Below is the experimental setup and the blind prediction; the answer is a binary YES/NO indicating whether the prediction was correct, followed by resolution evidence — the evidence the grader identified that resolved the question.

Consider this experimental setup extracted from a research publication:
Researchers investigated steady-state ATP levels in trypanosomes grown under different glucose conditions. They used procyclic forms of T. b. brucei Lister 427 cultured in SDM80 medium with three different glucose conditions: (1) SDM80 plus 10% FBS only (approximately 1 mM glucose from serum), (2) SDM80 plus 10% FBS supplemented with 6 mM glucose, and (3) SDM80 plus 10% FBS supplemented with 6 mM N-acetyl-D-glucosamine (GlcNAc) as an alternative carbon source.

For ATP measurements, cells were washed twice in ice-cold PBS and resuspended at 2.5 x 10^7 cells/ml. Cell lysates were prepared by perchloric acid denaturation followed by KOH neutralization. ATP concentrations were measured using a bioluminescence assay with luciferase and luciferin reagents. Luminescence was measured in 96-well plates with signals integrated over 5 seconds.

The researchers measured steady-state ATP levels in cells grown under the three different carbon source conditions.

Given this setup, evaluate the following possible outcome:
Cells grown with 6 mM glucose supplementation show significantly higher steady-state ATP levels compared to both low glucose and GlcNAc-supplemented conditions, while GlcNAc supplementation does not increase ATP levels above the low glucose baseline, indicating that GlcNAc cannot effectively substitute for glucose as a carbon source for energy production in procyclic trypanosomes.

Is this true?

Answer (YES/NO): NO